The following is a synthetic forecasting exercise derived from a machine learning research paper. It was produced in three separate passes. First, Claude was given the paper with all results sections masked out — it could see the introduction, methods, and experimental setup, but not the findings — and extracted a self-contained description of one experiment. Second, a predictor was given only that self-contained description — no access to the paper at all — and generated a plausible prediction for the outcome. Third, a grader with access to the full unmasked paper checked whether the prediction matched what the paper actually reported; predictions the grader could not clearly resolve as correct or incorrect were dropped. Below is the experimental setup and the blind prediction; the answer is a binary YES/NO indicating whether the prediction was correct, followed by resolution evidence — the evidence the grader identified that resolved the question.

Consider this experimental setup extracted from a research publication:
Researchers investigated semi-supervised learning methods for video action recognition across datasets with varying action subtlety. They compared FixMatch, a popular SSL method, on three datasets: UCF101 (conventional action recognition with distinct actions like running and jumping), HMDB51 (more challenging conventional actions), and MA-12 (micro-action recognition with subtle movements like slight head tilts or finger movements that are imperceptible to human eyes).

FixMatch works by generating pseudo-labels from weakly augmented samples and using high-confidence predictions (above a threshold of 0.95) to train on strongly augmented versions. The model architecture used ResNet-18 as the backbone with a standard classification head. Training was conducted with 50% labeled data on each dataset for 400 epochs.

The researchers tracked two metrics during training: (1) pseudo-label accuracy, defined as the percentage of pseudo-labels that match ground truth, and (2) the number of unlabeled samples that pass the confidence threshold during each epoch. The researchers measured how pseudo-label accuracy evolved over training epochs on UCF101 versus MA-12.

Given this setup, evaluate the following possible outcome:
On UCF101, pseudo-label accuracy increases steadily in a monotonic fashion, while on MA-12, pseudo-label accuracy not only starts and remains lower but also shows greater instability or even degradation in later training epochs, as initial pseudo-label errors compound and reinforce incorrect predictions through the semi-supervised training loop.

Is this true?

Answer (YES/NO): NO